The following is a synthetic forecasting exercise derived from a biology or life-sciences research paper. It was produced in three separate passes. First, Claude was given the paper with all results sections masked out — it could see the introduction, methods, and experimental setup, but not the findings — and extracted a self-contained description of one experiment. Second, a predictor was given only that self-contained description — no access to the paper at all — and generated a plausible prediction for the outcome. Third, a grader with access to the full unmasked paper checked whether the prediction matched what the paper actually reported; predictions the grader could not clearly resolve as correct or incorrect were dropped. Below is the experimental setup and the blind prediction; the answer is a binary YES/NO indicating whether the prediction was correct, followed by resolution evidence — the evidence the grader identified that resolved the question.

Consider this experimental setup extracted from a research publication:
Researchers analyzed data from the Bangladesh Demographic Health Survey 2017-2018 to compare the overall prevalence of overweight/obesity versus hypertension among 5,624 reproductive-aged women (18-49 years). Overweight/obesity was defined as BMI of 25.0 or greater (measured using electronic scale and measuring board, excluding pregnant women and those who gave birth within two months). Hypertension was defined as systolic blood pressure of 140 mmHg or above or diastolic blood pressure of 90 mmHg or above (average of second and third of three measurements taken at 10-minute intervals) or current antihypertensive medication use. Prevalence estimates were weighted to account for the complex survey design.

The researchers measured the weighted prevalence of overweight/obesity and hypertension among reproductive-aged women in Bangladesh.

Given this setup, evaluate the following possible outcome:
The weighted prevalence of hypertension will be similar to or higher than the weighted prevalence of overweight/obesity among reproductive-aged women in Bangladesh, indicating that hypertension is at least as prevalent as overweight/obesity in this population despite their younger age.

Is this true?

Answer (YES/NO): NO